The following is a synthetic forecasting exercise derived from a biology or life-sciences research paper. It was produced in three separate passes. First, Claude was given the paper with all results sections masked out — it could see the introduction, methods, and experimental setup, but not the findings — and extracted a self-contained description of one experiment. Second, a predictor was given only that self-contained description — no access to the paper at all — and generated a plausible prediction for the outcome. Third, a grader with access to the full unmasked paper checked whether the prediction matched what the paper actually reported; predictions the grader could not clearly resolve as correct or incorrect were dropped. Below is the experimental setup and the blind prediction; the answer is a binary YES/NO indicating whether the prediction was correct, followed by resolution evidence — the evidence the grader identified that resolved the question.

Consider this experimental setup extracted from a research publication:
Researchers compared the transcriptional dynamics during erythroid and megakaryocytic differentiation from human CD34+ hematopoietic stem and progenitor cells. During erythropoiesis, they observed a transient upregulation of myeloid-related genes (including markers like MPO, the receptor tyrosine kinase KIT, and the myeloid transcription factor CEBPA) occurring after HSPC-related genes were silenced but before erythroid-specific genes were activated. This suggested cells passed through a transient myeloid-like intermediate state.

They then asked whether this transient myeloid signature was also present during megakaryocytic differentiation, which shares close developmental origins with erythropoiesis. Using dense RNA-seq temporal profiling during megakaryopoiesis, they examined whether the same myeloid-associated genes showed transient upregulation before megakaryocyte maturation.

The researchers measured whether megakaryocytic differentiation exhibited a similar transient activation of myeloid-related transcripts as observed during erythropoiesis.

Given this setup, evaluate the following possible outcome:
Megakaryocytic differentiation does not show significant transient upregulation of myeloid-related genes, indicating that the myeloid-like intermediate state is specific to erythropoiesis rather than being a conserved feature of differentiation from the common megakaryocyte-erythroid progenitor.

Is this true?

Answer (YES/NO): YES